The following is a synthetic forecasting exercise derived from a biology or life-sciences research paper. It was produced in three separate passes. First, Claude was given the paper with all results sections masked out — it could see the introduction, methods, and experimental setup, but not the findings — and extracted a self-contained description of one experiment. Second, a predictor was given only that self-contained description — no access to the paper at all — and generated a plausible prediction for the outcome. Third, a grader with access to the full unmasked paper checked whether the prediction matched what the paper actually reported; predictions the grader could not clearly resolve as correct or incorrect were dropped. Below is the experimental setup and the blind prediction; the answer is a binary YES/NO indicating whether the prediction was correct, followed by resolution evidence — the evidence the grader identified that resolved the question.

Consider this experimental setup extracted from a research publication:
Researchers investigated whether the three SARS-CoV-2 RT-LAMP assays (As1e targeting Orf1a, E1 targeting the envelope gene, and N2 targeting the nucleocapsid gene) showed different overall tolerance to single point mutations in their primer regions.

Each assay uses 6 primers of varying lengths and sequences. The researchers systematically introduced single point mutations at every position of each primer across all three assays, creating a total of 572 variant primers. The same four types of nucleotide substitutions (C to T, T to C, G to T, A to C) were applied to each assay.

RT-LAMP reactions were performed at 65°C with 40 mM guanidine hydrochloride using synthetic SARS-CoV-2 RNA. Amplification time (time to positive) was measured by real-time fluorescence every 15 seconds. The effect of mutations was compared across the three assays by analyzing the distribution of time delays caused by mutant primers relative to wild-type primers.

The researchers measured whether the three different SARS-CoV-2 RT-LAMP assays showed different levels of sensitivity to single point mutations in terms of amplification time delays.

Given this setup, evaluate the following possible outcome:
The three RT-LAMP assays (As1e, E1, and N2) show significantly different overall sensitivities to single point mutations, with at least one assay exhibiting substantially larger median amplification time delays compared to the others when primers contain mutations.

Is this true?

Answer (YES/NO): NO